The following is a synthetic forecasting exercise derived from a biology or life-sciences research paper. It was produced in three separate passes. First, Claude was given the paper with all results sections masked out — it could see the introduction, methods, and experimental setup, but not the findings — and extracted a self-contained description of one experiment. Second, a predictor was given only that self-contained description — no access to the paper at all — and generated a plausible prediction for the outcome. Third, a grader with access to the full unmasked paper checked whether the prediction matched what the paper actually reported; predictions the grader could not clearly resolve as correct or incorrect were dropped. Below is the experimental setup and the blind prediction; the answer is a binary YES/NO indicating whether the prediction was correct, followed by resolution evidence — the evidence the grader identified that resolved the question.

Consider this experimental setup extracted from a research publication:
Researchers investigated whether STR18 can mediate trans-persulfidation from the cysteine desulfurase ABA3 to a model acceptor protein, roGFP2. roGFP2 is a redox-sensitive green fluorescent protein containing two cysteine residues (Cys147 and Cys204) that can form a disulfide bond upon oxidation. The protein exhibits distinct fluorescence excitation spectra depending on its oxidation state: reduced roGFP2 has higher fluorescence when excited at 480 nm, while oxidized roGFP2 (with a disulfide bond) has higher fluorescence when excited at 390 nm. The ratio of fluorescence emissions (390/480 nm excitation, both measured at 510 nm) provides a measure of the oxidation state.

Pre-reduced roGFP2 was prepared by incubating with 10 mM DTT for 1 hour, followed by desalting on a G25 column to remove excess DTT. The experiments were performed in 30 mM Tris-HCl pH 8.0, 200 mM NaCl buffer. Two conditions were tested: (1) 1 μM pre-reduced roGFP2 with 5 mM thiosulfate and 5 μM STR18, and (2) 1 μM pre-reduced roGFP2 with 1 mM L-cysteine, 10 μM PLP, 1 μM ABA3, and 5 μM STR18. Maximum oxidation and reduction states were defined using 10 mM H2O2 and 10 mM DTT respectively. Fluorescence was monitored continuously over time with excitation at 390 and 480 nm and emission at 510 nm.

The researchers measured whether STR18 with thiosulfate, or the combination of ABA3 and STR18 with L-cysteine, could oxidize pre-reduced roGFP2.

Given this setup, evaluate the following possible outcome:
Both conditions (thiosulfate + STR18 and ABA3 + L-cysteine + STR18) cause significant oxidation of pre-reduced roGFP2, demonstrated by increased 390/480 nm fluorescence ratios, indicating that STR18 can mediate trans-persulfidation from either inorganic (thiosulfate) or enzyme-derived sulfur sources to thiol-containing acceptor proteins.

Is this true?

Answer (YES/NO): YES